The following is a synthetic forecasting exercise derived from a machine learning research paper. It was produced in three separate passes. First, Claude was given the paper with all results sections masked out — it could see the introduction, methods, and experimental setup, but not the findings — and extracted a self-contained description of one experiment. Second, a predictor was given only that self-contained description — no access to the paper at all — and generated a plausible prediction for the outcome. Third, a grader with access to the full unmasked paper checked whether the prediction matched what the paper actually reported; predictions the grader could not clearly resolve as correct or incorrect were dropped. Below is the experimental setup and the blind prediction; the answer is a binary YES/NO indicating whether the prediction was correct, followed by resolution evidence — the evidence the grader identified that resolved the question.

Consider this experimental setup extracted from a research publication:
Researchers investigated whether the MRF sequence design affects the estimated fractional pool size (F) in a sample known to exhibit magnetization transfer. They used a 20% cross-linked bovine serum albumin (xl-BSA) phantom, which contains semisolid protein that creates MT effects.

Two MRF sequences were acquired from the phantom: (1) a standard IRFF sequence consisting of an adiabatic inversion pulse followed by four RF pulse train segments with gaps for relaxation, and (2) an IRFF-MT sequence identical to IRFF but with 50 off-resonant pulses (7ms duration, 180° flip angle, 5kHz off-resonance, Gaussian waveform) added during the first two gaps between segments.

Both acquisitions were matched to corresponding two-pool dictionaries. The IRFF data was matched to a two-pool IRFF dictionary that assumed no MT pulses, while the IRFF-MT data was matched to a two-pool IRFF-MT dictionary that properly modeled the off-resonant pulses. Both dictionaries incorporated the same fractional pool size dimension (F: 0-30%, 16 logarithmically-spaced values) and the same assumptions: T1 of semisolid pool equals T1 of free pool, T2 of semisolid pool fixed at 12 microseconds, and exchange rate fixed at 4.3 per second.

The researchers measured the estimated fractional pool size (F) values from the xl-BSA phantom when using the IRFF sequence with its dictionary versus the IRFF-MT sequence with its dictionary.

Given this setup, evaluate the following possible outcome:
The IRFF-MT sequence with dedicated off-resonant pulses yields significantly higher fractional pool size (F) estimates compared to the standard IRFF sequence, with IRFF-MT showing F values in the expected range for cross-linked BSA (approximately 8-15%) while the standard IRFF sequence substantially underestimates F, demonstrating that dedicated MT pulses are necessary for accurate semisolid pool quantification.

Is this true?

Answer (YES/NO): NO